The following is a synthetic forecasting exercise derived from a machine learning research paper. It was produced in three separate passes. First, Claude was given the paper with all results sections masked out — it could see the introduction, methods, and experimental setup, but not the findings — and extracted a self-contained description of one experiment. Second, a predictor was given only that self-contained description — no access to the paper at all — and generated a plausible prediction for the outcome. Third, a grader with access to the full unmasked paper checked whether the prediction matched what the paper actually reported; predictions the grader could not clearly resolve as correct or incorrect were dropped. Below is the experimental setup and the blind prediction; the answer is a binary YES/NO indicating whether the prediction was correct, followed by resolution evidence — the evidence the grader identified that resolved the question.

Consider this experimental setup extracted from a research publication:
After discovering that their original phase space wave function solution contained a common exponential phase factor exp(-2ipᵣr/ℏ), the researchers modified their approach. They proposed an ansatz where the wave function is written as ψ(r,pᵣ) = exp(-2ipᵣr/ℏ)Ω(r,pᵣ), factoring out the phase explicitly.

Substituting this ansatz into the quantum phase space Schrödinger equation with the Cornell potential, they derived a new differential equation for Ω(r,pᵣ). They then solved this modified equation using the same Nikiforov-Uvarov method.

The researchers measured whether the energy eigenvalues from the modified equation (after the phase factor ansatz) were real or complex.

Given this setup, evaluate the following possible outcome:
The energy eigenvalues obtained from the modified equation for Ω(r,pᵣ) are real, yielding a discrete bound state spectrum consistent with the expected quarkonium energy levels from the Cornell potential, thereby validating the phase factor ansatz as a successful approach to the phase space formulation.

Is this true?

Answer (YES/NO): YES